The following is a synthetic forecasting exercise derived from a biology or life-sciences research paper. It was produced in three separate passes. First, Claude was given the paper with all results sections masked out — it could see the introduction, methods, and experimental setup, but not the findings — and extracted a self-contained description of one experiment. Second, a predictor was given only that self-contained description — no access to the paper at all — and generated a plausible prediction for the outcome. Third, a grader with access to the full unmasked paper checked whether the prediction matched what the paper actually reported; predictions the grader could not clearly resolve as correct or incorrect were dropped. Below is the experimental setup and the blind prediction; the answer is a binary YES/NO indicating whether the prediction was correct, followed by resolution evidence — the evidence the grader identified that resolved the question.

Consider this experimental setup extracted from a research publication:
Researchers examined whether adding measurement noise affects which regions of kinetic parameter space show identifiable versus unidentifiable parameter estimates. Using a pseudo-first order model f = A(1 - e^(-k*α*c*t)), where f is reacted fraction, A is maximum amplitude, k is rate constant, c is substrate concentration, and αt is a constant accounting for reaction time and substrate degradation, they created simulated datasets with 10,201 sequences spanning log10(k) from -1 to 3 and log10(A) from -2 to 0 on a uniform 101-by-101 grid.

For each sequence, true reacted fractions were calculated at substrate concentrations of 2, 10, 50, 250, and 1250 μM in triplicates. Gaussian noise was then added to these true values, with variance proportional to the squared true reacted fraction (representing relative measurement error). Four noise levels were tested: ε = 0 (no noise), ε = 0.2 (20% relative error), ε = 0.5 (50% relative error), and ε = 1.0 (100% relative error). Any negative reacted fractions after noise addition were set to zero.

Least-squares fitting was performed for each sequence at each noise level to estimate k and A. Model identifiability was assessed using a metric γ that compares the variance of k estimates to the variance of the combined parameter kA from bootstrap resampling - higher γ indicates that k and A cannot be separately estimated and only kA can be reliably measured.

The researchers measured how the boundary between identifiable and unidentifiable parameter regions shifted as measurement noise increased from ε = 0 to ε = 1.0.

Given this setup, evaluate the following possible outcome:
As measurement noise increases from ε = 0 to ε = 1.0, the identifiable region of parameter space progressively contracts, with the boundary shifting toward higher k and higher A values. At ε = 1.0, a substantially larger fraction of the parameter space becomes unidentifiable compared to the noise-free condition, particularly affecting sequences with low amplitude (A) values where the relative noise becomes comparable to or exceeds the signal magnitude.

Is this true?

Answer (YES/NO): NO